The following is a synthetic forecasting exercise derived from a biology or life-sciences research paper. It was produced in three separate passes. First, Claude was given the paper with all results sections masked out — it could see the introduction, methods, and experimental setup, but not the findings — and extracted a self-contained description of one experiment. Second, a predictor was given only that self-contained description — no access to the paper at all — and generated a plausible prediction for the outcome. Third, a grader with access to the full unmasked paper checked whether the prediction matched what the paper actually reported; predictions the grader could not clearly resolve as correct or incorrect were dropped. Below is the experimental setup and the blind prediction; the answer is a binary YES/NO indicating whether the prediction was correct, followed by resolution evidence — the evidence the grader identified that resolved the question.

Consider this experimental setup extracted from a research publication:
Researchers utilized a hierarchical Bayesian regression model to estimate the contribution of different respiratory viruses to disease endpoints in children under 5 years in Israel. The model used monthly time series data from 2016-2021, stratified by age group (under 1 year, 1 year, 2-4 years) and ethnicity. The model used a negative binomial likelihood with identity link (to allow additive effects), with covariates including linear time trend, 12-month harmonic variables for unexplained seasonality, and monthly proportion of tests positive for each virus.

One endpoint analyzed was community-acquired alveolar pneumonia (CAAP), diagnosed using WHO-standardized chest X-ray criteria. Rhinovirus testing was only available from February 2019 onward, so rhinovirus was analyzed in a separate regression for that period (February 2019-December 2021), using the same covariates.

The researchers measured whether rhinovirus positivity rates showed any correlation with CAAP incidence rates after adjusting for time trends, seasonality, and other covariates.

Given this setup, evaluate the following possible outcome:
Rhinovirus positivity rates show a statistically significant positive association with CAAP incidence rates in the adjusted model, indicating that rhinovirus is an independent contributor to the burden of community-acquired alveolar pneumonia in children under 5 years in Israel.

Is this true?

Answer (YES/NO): NO